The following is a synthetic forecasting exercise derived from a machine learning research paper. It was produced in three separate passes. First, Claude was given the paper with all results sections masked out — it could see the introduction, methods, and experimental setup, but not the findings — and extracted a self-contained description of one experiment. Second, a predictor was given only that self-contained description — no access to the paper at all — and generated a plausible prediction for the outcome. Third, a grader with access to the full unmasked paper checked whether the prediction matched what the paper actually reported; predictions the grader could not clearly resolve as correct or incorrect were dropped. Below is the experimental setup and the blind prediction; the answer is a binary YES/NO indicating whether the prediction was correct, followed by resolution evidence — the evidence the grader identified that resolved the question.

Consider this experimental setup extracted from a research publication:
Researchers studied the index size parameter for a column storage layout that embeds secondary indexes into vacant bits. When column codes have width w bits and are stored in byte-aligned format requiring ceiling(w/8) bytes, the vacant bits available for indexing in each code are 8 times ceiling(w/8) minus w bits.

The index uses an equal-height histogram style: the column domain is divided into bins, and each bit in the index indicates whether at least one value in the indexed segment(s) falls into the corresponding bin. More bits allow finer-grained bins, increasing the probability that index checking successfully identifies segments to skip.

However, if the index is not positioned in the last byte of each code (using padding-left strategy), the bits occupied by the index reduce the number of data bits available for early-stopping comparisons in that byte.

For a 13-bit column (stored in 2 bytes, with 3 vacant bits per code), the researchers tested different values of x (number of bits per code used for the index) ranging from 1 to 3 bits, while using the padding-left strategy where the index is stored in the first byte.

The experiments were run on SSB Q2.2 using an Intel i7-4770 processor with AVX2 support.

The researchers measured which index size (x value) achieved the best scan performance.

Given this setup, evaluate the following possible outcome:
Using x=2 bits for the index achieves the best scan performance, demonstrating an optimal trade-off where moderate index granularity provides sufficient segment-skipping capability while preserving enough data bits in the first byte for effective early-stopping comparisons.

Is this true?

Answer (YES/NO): NO